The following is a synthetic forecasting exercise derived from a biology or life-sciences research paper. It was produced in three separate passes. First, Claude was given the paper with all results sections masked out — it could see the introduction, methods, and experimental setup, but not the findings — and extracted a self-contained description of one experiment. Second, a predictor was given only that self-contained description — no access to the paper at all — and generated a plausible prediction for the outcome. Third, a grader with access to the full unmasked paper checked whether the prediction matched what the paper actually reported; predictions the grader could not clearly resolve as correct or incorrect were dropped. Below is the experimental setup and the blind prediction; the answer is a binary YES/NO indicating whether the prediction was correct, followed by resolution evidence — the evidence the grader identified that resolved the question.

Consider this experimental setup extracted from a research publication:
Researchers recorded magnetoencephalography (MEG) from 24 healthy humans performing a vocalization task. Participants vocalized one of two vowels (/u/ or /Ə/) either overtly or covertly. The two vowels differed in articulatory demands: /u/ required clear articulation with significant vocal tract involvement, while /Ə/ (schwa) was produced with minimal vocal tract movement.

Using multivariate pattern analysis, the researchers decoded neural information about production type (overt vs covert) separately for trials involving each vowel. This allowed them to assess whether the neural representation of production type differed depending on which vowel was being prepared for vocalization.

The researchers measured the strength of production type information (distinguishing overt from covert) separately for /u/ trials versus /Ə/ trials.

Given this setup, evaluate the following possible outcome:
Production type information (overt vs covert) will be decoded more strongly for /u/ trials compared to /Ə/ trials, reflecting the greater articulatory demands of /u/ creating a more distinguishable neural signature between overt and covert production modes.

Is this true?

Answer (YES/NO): YES